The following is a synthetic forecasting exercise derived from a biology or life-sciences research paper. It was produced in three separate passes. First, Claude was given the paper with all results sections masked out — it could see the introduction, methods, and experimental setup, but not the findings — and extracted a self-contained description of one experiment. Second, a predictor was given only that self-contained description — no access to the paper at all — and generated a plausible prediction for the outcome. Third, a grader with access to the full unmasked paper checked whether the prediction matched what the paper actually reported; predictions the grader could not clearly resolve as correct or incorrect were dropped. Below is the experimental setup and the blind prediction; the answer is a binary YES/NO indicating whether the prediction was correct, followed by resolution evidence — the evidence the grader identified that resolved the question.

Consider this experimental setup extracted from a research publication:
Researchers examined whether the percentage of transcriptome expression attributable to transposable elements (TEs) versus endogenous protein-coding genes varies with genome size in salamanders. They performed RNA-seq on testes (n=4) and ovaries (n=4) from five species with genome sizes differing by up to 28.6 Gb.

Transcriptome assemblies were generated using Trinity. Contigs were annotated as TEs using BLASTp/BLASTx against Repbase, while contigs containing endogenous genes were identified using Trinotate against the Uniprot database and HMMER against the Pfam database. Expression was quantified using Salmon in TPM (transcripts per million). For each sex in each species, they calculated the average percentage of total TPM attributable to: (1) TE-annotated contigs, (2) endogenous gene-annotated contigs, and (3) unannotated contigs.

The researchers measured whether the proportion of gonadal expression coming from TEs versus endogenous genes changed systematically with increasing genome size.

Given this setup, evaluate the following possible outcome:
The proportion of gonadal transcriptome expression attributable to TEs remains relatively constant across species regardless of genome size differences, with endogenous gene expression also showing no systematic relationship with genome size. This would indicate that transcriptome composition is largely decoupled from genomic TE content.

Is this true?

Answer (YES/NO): YES